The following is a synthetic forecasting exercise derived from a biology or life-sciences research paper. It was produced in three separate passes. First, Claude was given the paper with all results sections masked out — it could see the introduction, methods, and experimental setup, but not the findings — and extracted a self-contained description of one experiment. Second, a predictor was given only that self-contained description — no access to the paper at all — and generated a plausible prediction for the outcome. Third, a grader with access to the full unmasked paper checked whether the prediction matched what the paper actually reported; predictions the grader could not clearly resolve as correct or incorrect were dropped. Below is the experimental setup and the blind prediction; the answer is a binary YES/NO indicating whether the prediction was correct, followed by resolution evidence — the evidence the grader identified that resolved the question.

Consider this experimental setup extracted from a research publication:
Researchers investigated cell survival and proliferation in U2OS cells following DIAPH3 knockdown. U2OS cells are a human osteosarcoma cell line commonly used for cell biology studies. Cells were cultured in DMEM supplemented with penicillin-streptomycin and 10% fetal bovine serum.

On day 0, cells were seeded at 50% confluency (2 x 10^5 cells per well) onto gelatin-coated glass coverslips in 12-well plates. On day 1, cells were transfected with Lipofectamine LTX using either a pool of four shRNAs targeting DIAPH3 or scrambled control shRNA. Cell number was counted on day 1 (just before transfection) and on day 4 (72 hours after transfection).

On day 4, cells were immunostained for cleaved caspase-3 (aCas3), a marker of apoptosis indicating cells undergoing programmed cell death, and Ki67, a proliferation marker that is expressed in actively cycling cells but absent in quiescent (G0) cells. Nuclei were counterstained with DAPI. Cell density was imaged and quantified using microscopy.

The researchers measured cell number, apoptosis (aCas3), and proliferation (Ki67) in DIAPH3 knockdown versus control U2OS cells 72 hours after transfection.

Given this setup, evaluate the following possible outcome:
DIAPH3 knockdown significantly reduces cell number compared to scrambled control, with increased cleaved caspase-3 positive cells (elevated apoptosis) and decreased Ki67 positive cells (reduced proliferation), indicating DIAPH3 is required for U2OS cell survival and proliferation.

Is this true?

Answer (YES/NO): NO